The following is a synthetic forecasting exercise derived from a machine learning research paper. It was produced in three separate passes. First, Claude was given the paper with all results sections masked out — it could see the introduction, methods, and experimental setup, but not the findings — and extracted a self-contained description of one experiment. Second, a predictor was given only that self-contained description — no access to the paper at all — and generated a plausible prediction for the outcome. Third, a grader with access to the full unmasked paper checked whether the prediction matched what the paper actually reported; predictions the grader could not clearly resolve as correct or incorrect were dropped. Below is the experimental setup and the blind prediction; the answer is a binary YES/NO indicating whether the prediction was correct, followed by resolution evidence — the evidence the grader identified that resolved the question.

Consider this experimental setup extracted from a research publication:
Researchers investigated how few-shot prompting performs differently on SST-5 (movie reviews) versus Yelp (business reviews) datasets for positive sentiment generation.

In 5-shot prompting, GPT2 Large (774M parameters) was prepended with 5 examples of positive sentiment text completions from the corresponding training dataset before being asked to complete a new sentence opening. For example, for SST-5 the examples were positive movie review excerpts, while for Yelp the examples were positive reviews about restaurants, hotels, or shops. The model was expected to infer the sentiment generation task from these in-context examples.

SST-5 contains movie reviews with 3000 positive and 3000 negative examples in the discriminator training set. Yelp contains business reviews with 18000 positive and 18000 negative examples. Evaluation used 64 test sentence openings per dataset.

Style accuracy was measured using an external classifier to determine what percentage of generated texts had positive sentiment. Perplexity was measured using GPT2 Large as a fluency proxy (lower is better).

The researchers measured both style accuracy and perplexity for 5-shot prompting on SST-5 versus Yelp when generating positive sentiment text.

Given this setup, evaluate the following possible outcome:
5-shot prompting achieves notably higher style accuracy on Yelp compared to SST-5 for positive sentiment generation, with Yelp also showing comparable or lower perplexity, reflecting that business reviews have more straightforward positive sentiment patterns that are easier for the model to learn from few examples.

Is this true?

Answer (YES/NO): NO